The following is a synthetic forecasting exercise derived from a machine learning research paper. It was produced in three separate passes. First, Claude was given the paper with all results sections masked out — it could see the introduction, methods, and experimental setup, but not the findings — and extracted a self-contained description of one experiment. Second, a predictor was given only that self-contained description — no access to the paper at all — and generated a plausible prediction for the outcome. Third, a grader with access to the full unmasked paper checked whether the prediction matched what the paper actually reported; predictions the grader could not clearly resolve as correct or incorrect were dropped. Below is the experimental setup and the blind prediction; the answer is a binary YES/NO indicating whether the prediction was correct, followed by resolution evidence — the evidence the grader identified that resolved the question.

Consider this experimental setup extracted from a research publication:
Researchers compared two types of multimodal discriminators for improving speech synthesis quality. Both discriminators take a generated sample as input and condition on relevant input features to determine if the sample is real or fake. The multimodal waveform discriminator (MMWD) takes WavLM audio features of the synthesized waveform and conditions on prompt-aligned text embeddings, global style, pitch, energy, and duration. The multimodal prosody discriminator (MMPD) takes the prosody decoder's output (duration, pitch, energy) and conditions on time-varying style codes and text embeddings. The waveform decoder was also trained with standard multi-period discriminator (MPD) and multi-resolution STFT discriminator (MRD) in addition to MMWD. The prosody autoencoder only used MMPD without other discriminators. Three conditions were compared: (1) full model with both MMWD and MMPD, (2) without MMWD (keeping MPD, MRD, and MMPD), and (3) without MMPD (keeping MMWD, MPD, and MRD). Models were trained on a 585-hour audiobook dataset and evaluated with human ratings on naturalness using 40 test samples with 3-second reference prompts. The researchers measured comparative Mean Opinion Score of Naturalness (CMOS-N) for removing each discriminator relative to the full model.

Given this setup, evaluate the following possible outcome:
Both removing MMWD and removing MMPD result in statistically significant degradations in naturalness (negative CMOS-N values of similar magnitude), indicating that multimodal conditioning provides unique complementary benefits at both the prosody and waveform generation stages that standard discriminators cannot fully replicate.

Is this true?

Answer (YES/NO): NO